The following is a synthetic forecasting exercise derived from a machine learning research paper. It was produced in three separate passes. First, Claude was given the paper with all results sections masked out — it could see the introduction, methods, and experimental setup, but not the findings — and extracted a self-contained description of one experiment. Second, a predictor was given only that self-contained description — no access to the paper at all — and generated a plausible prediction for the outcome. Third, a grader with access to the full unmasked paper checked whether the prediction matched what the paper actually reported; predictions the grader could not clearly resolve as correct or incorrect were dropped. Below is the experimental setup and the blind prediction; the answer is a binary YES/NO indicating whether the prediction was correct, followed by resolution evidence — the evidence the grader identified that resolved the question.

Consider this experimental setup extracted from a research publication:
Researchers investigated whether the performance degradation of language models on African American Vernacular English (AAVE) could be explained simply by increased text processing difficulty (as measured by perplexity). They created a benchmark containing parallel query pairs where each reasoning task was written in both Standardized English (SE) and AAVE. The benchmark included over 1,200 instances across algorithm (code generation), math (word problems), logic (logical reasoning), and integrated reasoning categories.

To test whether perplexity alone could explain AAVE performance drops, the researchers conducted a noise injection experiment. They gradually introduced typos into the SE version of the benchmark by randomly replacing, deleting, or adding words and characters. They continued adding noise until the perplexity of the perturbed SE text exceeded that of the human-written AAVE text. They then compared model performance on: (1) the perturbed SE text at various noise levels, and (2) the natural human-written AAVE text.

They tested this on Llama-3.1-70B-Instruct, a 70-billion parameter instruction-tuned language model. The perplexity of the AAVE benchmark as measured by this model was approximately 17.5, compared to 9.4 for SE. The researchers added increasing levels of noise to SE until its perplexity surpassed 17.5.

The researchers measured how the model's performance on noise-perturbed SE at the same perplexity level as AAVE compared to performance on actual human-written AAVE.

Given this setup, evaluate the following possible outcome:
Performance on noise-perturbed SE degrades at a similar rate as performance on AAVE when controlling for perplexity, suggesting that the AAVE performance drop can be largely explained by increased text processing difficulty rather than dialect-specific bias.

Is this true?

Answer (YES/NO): NO